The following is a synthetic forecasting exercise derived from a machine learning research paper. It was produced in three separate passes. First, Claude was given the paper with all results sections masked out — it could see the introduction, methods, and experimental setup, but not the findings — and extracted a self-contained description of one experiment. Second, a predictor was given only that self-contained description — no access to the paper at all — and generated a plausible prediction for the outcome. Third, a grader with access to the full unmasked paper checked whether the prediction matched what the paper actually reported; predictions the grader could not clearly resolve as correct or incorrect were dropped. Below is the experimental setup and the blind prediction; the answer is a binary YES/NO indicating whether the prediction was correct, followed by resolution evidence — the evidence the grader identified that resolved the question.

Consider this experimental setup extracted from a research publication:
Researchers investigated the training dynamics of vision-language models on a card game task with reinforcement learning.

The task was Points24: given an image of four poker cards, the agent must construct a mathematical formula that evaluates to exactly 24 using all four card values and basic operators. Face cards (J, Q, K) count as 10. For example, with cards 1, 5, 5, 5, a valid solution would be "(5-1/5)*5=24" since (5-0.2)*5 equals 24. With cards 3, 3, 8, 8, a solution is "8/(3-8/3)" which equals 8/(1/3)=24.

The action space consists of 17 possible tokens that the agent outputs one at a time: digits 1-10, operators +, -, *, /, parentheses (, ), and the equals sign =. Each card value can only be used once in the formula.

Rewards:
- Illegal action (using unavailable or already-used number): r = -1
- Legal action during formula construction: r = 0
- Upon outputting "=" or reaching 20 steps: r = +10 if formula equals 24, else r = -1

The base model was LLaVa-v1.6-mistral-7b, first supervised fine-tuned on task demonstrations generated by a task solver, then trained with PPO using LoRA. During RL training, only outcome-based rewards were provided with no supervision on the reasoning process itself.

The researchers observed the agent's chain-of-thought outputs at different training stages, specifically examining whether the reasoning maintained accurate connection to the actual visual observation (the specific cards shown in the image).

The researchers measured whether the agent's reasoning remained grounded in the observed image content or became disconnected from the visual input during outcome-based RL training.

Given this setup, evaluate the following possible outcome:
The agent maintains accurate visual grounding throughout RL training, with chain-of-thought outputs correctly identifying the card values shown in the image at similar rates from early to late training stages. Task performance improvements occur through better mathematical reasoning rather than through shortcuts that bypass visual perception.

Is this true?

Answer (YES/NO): NO